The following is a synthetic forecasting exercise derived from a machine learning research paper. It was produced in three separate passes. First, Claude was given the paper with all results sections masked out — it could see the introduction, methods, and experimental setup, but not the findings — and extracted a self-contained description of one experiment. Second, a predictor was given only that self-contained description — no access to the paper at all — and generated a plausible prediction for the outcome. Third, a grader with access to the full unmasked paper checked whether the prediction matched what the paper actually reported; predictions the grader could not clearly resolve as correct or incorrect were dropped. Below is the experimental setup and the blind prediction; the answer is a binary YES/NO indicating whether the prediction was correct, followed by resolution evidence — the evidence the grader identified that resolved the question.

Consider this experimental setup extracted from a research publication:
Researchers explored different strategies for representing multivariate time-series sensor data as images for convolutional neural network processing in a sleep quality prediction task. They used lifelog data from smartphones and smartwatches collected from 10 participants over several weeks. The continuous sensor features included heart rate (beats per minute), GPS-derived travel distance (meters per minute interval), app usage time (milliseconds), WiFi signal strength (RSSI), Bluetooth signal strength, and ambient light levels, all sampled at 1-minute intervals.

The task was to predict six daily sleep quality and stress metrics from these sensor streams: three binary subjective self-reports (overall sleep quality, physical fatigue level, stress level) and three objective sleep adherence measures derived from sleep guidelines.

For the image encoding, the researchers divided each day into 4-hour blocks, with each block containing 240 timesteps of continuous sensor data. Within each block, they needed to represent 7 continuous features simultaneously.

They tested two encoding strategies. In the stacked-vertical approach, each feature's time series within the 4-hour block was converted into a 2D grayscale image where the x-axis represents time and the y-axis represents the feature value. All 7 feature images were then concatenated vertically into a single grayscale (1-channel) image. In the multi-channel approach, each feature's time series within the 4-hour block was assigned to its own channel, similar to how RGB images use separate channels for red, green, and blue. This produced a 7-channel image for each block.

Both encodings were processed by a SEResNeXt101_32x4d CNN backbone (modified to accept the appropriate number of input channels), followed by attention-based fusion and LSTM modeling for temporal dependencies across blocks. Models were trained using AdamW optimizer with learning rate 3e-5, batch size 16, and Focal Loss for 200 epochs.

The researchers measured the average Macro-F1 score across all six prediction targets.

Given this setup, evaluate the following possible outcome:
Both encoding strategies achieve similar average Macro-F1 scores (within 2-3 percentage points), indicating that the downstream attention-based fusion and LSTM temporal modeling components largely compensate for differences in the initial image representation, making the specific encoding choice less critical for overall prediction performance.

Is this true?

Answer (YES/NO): NO